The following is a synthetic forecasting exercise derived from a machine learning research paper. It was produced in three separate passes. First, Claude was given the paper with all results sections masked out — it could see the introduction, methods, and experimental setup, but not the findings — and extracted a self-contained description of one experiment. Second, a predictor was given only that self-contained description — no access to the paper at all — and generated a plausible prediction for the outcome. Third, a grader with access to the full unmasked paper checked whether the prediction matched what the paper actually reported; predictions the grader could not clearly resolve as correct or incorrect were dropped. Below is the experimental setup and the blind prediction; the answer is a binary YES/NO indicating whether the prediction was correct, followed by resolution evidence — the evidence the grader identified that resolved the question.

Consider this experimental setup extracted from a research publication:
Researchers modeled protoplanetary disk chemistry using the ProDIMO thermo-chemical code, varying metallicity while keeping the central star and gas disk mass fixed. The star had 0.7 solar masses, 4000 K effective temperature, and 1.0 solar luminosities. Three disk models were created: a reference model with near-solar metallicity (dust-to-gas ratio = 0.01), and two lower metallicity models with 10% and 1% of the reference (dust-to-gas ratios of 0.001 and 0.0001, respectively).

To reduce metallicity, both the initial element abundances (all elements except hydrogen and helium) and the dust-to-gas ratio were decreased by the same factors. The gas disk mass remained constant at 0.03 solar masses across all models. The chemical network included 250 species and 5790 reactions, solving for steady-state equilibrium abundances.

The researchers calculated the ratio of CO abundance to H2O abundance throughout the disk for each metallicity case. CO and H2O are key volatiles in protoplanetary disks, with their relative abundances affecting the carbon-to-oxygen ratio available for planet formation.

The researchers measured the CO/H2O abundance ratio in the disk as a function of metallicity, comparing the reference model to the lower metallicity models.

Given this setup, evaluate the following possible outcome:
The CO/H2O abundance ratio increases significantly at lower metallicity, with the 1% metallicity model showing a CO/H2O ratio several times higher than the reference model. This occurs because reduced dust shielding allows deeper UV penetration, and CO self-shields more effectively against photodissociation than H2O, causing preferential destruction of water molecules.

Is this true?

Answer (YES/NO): YES